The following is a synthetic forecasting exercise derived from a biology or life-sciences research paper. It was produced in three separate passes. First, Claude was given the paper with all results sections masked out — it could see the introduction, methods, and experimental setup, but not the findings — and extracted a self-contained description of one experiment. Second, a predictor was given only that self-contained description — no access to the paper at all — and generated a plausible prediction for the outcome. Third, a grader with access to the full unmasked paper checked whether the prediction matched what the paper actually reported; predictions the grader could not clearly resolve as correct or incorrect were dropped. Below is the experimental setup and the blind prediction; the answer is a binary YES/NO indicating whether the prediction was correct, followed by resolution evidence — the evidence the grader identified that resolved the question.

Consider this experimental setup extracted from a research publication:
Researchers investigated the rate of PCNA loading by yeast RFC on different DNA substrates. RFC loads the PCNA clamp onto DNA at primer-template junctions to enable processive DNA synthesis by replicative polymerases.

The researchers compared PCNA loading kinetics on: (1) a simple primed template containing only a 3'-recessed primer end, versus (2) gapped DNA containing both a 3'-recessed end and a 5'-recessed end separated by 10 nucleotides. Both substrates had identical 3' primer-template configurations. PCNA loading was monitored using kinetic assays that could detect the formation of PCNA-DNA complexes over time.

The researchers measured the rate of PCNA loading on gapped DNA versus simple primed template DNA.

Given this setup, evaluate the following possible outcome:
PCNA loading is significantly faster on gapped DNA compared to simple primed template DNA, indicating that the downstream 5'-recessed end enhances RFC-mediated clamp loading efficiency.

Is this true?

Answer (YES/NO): YES